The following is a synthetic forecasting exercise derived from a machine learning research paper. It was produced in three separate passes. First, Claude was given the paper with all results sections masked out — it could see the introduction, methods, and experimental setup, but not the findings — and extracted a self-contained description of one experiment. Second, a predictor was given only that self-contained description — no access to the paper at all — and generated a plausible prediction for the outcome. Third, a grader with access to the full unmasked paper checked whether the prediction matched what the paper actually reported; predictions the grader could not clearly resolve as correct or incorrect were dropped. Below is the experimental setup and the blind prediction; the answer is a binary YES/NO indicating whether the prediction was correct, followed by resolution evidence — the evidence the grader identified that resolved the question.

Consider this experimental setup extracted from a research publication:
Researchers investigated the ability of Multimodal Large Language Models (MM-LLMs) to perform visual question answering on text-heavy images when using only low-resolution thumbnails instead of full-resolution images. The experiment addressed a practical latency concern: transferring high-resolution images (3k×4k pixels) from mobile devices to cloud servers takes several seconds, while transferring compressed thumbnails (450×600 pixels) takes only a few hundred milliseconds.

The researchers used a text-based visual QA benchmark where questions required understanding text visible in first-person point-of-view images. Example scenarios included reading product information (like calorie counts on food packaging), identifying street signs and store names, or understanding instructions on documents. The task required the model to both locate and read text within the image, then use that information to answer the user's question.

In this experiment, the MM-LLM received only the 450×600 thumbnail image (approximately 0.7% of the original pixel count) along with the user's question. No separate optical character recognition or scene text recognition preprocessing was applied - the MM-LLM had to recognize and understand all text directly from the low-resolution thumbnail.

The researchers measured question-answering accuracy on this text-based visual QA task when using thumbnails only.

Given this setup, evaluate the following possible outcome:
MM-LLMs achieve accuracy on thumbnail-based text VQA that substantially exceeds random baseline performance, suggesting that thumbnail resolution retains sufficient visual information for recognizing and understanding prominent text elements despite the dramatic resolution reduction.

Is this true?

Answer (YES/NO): NO